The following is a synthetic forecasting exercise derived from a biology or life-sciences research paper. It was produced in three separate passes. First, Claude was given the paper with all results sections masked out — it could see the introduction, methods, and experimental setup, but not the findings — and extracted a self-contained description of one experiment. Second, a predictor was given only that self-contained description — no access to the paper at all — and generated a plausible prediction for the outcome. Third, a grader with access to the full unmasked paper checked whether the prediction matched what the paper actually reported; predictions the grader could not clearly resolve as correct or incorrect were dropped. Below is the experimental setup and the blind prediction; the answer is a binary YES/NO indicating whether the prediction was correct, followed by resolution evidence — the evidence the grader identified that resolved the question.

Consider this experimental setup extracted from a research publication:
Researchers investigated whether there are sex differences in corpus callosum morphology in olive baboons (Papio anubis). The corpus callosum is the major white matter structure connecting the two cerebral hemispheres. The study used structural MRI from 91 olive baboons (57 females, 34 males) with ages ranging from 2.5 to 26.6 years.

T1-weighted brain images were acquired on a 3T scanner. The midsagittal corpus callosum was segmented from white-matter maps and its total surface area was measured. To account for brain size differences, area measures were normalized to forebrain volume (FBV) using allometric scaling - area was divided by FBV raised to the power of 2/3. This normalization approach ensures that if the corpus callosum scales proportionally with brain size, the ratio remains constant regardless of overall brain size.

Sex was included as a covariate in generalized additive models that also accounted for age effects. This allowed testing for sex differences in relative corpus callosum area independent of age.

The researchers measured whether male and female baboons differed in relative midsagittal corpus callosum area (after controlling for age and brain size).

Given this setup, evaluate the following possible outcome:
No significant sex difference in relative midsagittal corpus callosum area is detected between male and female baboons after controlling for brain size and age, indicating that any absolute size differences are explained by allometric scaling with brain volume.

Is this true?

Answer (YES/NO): YES